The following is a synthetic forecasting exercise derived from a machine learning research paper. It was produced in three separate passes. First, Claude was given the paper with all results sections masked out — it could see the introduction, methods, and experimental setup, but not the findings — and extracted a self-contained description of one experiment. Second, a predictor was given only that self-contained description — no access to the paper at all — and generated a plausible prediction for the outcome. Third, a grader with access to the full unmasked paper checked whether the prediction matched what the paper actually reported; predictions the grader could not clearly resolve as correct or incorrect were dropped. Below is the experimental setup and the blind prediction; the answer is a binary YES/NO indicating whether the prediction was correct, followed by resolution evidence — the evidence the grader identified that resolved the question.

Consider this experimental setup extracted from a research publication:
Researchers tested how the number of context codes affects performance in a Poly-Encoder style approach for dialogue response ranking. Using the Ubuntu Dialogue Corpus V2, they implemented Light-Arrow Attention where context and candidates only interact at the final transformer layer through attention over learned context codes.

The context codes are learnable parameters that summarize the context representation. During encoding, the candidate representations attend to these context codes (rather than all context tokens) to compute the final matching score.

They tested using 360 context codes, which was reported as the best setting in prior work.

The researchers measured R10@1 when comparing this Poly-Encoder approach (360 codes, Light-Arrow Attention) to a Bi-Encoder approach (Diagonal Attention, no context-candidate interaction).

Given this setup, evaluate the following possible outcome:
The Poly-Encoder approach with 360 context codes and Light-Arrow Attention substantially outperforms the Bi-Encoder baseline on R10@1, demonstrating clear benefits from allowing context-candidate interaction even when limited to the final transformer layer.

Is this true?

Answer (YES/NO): NO